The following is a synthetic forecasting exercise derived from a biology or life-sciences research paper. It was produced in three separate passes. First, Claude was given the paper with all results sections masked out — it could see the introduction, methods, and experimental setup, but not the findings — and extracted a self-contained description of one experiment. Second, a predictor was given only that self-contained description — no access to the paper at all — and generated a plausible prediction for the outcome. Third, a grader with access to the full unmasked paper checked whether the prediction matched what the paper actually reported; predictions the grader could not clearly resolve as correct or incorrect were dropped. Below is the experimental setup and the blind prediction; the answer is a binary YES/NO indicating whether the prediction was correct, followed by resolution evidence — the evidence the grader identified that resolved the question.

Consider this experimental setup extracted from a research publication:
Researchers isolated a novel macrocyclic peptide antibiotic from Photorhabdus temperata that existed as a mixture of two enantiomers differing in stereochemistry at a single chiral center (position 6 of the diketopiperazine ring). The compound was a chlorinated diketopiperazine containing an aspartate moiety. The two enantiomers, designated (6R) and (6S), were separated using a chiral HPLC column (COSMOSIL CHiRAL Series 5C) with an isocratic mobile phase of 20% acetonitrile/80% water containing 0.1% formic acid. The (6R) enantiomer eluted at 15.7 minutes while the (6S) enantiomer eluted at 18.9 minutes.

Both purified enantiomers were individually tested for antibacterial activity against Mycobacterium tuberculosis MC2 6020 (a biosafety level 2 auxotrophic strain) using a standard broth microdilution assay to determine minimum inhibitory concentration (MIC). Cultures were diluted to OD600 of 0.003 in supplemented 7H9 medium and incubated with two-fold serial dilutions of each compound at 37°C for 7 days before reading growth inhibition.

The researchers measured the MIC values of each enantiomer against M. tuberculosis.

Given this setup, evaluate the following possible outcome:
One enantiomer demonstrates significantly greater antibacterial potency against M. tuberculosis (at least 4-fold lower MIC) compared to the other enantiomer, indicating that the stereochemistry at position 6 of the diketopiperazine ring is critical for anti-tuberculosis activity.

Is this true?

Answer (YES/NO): YES